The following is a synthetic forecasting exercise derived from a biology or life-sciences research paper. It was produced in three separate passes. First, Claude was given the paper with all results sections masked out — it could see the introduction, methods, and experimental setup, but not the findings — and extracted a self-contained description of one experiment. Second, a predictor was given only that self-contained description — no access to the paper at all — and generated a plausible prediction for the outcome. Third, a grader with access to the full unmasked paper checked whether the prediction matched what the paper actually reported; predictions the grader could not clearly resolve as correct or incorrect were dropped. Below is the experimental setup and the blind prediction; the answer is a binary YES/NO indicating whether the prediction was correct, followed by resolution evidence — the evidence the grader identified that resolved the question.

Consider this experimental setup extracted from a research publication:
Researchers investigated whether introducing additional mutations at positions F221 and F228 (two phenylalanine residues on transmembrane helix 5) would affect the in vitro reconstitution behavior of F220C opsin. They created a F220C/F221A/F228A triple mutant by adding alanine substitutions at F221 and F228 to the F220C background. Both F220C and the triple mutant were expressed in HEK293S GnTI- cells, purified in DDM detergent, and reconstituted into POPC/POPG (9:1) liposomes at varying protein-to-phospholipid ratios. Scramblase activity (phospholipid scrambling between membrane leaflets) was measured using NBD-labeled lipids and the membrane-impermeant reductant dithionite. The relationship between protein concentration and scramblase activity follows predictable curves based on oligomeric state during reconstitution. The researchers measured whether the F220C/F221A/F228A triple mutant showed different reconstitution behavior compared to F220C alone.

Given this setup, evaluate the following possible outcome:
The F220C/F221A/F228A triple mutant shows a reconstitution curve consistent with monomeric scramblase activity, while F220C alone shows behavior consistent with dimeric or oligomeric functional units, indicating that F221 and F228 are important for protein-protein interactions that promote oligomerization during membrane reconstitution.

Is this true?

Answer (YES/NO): NO